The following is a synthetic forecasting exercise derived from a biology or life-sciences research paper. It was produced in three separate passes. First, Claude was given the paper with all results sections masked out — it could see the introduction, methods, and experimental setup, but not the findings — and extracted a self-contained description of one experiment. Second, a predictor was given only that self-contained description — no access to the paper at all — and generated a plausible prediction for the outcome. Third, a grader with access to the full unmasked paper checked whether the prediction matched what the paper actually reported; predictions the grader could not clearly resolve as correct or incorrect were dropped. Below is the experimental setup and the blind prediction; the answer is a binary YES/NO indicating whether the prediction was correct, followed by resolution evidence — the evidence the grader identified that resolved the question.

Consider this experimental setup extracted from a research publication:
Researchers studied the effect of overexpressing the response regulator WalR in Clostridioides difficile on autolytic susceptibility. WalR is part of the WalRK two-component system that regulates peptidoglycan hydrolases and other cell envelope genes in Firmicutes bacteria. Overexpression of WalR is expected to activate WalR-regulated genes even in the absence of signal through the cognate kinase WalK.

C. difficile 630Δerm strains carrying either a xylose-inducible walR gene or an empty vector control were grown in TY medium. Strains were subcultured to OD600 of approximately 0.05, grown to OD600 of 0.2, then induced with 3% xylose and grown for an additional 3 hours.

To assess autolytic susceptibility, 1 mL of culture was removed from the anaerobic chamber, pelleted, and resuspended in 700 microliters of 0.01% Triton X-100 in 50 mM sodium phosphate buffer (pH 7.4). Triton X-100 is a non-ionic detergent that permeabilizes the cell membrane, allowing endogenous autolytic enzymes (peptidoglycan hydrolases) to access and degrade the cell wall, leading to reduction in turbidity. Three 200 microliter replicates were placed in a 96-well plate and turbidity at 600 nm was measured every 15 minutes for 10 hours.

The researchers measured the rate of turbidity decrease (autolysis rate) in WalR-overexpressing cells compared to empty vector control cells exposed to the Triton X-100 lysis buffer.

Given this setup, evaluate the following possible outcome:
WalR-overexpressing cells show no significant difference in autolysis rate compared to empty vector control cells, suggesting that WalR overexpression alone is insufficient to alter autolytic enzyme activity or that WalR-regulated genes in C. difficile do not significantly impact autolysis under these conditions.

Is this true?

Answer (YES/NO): NO